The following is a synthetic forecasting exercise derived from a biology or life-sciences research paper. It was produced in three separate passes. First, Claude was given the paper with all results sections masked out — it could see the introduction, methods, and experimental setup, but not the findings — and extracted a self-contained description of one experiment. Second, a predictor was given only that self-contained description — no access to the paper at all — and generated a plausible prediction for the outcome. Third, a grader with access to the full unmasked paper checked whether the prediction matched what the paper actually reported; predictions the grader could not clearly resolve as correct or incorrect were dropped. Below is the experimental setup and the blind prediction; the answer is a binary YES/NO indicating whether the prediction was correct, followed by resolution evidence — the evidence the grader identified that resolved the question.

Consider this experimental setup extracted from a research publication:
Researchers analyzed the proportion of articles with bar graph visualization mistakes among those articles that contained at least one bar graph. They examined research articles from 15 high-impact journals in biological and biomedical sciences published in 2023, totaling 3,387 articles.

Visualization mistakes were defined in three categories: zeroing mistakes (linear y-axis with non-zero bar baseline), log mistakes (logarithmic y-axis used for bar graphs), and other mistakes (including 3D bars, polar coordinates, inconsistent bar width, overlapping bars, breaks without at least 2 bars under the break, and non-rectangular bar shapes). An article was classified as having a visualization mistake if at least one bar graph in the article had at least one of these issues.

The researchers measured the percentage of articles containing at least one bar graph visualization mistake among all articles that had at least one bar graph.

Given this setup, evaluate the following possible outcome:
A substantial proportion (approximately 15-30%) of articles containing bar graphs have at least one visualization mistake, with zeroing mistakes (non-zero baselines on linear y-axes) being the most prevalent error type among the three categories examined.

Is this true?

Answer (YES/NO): YES